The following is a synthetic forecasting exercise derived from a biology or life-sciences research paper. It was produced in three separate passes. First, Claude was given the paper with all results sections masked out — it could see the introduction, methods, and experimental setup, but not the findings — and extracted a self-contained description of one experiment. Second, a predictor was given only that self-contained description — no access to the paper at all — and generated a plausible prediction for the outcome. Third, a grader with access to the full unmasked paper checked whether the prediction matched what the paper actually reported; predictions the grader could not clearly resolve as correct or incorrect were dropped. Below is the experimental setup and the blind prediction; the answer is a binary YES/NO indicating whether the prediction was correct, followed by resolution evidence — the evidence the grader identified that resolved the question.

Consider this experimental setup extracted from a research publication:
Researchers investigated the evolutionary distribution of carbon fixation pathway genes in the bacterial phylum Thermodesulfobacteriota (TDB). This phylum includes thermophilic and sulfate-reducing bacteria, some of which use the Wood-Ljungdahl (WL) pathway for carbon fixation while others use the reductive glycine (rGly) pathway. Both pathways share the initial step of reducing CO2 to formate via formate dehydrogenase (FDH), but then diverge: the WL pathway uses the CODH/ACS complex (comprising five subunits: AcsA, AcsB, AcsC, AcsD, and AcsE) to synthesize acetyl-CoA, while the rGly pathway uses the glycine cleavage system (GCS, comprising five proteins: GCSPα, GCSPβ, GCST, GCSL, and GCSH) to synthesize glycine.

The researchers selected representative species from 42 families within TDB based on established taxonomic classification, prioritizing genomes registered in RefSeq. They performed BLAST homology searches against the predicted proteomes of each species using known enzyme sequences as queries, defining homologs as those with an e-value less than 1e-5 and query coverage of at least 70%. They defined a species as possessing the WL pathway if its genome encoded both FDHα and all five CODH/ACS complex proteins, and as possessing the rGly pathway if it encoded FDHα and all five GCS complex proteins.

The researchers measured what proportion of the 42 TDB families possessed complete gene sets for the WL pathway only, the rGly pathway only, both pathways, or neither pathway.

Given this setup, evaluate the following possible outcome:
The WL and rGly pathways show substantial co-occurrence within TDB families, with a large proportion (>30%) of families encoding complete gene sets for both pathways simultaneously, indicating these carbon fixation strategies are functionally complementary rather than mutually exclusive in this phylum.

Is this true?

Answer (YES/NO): NO